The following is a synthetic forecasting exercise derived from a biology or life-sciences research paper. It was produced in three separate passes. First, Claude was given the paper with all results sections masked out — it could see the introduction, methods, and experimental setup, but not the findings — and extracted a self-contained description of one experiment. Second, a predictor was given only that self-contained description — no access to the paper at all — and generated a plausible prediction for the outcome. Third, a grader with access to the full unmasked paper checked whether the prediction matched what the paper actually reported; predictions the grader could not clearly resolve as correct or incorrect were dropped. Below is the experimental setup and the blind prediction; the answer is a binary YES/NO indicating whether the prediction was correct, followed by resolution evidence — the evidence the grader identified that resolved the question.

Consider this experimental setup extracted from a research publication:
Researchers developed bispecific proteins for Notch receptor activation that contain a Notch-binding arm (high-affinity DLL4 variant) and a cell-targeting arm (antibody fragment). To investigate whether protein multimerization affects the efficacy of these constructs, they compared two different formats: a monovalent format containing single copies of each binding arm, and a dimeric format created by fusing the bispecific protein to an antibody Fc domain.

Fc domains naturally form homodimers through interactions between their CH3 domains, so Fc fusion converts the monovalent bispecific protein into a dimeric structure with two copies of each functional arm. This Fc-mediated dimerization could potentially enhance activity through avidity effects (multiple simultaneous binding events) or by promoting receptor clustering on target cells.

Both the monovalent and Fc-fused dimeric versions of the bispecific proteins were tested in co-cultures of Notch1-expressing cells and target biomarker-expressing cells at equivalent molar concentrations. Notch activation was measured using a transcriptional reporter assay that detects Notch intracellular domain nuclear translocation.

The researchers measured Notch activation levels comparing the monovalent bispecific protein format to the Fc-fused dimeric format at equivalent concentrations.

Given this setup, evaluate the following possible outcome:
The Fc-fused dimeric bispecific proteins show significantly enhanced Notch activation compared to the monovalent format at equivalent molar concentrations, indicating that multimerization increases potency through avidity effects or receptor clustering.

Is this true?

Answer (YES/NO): YES